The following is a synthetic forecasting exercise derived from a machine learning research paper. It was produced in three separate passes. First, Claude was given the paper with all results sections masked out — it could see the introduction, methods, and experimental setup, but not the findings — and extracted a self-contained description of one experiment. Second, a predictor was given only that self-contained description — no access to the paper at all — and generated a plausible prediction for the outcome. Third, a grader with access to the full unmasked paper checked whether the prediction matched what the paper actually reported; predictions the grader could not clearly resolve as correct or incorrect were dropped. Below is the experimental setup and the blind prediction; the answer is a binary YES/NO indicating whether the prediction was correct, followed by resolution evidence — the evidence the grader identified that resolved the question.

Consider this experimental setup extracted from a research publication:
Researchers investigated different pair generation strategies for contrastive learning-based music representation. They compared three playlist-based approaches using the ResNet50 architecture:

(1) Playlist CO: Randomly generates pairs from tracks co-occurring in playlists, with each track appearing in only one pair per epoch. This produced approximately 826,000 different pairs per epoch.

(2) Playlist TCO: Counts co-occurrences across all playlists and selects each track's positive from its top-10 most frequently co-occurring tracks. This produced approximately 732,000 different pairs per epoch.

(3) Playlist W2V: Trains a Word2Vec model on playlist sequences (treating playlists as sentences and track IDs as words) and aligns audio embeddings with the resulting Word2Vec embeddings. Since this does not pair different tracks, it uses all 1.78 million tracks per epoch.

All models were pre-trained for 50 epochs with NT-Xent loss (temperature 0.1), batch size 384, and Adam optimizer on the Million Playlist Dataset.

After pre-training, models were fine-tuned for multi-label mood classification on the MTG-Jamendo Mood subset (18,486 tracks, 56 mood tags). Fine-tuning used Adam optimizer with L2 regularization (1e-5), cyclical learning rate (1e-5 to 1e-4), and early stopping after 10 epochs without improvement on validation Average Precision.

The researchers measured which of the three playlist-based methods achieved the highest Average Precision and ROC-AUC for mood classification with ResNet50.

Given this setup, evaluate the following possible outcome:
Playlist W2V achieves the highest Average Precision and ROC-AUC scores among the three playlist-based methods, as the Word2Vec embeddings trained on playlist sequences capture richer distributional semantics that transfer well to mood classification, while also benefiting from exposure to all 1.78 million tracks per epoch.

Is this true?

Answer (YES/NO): YES